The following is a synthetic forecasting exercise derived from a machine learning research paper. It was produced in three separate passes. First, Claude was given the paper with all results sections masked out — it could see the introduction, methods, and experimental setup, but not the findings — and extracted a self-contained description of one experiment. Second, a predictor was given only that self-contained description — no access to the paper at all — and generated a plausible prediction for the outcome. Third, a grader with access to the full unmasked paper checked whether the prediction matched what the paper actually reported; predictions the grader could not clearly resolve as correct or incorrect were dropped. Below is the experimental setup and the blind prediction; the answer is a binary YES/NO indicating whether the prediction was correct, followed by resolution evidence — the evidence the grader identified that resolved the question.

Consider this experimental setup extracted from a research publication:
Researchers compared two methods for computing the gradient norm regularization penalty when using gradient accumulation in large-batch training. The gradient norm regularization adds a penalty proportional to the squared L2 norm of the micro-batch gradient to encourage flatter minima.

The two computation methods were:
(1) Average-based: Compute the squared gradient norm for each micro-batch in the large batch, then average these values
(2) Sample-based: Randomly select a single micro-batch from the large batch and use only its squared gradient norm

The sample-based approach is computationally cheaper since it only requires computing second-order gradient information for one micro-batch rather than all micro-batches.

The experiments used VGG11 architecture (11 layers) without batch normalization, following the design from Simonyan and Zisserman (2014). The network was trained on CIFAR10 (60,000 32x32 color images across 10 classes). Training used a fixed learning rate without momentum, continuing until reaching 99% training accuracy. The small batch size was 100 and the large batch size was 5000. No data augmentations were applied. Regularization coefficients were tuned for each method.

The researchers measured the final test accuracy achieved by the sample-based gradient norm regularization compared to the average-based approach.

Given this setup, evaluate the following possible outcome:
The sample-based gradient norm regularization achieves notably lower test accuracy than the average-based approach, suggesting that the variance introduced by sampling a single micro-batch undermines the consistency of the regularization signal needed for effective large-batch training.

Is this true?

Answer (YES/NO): NO